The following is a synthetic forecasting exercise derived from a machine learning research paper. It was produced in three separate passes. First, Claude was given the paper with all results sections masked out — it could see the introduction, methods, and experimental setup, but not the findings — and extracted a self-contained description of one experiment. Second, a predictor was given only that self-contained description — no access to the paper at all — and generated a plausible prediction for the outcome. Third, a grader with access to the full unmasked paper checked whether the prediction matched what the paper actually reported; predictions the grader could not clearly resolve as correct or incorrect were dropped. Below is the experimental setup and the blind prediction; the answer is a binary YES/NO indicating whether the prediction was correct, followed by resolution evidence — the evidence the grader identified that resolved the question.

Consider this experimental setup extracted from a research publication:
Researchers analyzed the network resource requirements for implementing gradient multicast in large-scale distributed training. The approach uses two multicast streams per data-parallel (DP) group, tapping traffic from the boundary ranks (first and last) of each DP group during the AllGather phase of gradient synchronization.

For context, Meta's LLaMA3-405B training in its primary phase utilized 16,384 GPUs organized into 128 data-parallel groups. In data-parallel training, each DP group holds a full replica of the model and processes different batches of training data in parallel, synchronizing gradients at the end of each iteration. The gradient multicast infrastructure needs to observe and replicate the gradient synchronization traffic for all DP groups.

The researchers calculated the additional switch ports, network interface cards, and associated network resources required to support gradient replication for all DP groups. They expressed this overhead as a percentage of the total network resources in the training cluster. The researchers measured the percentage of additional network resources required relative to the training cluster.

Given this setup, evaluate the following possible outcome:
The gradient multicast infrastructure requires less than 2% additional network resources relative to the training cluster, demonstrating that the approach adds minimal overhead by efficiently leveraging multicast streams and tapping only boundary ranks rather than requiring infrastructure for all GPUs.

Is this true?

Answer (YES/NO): YES